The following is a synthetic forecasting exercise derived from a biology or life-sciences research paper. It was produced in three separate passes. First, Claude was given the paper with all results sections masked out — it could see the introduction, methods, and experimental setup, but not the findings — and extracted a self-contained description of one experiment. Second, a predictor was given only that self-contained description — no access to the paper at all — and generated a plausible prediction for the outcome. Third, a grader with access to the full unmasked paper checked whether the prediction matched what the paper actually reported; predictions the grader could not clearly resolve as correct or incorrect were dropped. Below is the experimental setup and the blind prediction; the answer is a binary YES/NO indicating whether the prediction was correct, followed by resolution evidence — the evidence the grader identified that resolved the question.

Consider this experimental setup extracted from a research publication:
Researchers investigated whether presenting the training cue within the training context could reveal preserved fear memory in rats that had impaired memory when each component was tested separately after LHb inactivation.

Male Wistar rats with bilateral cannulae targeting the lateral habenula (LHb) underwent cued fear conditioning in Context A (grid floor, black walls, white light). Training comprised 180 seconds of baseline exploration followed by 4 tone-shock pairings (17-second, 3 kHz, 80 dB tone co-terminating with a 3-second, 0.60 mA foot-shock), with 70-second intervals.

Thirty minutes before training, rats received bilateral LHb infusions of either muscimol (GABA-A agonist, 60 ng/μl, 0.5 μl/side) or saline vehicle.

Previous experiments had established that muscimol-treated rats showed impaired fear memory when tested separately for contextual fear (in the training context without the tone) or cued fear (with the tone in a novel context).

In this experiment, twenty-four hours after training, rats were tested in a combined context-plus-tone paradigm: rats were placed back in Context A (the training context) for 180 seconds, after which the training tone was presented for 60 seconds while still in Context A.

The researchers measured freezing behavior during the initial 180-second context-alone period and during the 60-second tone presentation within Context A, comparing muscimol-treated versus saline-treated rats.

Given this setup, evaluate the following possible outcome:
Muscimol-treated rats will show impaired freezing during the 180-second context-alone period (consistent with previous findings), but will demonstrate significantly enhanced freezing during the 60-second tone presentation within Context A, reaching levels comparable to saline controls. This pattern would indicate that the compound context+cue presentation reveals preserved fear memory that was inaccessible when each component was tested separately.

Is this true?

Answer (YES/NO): YES